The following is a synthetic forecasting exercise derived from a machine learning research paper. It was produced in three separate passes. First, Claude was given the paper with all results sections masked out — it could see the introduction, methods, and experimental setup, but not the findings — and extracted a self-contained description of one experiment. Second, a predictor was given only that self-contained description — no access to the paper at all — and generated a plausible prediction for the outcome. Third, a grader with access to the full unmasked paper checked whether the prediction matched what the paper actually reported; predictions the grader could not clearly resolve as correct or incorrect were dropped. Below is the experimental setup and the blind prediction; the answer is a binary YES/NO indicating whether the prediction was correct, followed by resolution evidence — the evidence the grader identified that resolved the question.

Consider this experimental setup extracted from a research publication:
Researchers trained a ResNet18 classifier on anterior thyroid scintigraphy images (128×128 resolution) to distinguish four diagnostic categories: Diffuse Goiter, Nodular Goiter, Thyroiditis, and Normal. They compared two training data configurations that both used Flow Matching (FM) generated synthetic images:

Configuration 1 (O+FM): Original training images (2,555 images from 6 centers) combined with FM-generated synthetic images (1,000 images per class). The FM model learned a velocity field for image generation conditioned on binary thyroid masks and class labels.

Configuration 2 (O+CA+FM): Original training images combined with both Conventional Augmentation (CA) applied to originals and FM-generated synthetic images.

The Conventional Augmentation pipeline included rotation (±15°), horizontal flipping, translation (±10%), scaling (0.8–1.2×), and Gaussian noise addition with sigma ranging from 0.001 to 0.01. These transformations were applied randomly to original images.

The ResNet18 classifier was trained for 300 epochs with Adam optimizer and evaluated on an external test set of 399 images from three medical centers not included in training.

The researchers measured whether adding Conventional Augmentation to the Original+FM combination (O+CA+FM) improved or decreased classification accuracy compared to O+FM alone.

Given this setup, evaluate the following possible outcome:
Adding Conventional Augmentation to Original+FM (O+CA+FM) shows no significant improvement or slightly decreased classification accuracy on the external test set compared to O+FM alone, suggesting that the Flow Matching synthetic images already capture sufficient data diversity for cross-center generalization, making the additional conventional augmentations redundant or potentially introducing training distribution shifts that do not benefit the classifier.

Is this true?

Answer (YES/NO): YES